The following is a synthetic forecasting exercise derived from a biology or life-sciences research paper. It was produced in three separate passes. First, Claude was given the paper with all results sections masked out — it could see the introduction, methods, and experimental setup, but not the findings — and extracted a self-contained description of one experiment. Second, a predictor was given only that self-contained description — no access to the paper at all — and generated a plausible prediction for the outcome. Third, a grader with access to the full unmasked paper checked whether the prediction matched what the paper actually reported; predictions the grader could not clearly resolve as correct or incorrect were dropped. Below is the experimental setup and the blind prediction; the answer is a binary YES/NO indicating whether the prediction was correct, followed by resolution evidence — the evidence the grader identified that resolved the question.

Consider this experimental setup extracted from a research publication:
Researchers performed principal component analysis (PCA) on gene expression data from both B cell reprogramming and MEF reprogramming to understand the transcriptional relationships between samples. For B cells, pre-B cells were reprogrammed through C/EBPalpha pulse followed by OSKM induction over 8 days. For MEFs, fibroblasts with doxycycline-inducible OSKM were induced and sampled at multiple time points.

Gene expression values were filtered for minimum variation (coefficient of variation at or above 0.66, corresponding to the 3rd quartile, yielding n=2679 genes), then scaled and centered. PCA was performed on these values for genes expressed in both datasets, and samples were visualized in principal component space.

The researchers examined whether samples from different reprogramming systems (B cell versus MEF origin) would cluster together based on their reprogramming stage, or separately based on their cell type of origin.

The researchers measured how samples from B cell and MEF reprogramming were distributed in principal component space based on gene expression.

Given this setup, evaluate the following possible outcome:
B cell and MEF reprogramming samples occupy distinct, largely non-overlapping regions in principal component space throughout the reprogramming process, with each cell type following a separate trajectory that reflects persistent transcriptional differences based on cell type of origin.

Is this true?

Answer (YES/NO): NO